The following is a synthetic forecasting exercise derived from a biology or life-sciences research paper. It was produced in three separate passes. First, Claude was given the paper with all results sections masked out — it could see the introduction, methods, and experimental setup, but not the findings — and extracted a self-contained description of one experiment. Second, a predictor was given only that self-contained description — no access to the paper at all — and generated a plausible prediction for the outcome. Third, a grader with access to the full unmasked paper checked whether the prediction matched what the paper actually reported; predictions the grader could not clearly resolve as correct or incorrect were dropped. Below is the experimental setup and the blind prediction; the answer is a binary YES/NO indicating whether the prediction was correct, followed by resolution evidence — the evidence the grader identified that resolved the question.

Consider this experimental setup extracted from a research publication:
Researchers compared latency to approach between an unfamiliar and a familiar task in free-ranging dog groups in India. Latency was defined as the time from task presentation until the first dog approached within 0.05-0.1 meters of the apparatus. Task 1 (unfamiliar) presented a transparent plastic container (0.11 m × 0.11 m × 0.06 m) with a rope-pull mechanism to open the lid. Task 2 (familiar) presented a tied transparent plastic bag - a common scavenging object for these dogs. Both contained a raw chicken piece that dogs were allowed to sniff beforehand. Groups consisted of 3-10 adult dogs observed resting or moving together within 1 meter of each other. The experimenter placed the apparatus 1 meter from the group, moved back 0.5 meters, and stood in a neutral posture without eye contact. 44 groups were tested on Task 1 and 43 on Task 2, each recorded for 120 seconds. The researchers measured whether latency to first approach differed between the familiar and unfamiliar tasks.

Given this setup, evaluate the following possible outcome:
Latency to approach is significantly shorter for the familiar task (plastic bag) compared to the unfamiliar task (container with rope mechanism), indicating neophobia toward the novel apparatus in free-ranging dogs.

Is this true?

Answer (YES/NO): YES